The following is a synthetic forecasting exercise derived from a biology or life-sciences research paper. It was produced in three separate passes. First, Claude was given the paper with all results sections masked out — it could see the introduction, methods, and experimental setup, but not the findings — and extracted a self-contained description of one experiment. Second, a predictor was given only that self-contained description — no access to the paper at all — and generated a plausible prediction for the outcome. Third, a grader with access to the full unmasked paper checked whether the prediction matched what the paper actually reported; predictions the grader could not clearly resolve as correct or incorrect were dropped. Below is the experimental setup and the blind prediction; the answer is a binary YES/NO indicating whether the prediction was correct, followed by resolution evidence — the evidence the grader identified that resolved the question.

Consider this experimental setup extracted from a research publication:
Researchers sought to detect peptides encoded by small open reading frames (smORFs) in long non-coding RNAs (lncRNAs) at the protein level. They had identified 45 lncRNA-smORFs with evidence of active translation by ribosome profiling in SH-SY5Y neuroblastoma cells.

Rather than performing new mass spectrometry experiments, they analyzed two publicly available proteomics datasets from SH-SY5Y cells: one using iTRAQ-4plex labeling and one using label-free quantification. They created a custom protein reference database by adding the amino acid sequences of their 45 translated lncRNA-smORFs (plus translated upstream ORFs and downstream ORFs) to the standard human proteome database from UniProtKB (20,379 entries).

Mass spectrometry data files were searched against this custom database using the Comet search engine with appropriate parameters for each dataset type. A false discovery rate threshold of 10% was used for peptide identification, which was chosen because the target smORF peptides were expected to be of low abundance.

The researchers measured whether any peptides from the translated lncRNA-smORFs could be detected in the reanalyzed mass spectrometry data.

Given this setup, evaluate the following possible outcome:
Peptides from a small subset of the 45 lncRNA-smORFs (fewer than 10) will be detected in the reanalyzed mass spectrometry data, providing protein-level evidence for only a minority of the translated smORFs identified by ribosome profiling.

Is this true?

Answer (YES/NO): YES